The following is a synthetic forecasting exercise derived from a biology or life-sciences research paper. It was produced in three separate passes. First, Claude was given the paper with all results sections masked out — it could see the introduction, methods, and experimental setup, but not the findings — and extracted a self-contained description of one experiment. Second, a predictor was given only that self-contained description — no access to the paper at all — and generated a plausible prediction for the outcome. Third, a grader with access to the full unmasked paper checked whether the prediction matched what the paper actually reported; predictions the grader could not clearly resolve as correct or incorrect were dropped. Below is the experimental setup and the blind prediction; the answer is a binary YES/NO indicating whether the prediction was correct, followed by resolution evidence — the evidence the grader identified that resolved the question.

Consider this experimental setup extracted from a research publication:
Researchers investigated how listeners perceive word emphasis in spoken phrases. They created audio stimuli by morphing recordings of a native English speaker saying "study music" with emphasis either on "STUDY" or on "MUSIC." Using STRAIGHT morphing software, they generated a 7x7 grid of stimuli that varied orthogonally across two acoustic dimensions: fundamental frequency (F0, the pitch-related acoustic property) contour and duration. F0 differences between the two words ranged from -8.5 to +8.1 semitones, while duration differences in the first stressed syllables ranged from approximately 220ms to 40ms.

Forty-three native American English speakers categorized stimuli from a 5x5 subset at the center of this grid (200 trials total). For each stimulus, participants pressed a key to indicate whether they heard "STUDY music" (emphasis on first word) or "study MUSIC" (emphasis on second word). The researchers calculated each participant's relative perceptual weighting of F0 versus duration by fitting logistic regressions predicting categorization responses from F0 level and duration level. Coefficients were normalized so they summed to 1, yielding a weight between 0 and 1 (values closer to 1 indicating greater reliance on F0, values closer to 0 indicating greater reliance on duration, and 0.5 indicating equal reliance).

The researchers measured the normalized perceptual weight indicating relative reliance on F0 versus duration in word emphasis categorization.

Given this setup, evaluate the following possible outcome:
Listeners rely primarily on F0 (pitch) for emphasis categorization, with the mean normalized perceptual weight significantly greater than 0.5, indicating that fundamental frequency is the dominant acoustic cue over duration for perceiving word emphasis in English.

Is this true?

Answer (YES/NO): YES